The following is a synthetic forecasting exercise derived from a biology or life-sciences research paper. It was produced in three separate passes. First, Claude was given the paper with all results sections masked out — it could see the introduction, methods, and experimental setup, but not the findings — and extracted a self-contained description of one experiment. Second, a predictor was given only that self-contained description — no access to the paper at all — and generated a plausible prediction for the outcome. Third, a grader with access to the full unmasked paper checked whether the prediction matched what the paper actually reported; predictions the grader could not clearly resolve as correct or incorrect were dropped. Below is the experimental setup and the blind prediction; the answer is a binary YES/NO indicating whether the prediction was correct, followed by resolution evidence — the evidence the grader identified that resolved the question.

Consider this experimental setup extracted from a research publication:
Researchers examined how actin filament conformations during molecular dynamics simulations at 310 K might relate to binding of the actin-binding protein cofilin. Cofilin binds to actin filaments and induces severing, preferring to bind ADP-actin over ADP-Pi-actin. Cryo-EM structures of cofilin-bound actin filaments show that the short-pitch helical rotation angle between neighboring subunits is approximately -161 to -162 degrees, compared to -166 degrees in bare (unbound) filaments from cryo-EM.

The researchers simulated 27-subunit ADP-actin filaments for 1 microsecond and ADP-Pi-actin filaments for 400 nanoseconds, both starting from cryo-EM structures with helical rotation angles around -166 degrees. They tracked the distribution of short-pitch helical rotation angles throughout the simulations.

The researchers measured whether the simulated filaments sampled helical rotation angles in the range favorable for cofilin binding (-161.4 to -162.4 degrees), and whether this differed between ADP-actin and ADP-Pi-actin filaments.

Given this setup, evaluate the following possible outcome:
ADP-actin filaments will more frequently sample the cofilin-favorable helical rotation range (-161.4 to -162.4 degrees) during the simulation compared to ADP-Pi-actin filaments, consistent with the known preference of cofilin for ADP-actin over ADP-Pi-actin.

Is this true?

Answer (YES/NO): NO